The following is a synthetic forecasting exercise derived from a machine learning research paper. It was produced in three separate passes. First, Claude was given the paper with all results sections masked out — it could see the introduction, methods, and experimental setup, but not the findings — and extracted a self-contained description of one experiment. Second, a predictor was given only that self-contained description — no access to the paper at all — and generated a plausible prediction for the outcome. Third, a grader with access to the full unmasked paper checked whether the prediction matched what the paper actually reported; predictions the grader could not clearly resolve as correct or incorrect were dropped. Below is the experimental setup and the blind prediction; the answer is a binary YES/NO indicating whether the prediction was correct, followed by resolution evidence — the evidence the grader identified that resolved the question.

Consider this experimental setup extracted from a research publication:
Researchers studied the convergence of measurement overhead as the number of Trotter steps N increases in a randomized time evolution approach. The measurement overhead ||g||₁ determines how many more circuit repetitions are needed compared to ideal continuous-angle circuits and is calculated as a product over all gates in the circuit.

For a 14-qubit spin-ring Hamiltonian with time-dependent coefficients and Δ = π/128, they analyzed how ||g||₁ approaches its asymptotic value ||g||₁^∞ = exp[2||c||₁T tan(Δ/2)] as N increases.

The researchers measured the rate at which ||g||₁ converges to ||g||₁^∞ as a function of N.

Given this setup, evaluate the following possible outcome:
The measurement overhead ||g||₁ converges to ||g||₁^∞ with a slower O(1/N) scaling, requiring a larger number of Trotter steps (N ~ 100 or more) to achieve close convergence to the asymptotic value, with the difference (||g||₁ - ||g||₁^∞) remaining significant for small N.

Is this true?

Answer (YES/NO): YES